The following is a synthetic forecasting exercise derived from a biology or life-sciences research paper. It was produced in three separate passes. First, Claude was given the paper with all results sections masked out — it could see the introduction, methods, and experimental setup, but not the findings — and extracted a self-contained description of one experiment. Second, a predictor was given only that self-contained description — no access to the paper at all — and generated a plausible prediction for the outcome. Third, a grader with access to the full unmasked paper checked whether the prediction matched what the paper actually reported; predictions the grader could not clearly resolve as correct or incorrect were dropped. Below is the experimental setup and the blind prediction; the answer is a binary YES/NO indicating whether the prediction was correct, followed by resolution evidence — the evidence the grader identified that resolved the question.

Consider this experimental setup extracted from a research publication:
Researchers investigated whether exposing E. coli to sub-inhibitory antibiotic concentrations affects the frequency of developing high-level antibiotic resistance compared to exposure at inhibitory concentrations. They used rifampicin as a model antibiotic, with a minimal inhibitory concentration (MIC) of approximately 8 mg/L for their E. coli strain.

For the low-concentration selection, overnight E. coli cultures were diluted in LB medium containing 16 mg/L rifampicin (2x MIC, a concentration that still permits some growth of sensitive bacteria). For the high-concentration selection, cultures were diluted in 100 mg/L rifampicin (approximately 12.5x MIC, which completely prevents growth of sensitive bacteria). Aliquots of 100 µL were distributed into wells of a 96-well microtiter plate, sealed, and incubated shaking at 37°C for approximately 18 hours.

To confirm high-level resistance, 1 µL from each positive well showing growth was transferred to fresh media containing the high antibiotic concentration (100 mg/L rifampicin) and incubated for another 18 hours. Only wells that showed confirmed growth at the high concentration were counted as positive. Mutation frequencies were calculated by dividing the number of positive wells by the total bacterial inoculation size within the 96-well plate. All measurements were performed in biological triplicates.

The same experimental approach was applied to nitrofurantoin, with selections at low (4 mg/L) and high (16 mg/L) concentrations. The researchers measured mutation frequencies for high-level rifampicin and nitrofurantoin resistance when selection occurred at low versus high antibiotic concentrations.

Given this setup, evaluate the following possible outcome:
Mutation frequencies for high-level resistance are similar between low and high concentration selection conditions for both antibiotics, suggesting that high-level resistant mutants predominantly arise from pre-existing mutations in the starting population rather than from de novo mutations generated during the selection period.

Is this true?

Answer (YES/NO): NO